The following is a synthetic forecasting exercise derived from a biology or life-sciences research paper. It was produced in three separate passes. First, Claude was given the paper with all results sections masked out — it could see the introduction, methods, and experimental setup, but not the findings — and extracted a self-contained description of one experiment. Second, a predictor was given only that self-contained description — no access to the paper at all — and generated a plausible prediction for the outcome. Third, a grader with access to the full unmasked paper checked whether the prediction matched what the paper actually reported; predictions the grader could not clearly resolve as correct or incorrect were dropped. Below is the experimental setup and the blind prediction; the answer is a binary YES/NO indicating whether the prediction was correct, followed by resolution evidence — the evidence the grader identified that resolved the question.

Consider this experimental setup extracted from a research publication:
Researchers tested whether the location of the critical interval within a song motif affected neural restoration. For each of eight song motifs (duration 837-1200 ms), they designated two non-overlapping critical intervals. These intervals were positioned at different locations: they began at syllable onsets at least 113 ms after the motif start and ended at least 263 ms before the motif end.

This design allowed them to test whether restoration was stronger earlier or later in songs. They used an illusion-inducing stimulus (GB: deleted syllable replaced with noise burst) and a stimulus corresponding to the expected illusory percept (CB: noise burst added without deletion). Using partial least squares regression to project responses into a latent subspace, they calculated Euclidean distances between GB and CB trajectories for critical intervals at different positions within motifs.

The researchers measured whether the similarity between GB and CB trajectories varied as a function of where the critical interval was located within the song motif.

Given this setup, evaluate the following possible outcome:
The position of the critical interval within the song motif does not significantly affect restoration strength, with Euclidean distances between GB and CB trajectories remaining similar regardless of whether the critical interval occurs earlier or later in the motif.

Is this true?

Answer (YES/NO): YES